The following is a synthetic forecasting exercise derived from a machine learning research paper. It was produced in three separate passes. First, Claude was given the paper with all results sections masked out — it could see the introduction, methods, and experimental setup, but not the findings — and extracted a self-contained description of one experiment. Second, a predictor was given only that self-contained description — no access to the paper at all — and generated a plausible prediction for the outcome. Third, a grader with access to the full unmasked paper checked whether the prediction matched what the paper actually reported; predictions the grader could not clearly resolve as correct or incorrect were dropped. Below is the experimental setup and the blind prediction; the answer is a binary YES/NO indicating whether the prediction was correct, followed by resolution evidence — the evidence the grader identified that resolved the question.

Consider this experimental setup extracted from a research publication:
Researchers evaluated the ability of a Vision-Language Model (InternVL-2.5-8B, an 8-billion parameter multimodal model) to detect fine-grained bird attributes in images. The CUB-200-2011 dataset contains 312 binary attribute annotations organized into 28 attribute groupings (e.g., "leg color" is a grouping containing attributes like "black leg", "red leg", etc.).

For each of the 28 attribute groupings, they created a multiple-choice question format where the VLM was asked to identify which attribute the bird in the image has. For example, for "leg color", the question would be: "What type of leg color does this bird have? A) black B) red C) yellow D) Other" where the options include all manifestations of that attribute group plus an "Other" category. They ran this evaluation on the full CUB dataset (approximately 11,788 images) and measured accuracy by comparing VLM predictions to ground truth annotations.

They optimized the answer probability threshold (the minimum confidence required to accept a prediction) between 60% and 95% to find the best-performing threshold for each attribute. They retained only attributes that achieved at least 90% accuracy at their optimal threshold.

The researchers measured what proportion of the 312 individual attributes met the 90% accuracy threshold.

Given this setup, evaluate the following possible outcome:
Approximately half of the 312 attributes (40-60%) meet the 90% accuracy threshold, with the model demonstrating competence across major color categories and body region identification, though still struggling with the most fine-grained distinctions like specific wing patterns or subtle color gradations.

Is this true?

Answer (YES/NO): NO